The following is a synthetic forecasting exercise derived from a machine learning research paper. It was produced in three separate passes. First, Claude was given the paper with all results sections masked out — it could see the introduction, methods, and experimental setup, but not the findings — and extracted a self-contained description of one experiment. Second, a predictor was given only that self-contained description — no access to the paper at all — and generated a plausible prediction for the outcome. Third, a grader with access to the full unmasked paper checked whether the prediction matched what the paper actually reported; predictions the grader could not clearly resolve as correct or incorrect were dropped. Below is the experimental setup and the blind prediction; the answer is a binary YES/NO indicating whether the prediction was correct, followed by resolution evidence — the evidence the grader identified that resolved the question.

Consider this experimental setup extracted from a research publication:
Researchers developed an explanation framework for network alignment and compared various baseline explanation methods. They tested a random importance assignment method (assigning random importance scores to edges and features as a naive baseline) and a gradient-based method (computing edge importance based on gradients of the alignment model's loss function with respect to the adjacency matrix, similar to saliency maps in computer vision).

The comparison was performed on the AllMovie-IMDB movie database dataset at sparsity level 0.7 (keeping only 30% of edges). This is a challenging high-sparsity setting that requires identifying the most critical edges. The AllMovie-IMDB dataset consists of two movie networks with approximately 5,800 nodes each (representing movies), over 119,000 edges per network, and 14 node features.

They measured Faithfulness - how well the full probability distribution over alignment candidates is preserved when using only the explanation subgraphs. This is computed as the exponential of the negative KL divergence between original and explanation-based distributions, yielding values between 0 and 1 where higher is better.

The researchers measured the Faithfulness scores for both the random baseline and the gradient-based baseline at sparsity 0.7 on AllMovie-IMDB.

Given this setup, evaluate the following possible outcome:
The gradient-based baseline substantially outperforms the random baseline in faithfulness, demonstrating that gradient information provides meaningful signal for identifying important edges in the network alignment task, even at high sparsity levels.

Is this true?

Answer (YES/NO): YES